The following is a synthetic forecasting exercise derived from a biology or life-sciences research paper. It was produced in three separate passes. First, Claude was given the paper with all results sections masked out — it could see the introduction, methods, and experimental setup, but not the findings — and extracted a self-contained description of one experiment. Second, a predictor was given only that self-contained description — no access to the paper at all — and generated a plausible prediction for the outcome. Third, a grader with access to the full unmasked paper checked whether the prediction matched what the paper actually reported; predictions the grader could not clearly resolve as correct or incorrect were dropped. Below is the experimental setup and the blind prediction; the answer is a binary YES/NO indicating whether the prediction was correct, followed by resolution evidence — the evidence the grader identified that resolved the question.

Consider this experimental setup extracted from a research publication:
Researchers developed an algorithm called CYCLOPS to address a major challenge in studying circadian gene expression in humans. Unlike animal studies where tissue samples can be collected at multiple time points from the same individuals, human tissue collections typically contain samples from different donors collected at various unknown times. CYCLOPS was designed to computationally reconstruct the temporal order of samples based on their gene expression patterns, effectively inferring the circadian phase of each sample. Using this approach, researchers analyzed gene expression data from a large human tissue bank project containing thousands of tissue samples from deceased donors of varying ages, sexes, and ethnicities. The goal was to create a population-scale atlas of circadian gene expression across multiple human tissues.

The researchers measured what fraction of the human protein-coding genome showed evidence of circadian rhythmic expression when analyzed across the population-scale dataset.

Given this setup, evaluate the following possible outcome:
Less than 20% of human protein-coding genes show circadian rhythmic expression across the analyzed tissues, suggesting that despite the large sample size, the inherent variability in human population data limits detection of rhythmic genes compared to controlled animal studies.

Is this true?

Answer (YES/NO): NO